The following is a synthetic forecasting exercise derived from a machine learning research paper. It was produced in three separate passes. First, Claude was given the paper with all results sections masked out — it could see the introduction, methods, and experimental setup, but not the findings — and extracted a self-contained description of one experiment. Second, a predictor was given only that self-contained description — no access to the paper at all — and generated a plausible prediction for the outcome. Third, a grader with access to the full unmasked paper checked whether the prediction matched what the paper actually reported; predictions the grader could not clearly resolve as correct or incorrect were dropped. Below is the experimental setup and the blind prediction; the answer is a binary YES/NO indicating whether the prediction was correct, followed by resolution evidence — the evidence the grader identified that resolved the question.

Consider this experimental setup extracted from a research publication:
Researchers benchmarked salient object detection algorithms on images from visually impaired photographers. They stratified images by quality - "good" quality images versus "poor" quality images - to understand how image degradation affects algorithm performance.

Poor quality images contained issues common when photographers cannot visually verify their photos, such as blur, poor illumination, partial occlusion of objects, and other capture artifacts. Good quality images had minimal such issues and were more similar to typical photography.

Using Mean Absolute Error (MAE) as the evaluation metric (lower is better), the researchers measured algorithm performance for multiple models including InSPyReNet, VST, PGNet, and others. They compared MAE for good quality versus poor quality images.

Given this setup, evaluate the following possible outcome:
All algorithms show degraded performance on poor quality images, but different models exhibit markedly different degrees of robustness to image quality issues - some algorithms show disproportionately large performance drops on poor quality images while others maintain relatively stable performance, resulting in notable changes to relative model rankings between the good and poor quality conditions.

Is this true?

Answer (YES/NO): NO